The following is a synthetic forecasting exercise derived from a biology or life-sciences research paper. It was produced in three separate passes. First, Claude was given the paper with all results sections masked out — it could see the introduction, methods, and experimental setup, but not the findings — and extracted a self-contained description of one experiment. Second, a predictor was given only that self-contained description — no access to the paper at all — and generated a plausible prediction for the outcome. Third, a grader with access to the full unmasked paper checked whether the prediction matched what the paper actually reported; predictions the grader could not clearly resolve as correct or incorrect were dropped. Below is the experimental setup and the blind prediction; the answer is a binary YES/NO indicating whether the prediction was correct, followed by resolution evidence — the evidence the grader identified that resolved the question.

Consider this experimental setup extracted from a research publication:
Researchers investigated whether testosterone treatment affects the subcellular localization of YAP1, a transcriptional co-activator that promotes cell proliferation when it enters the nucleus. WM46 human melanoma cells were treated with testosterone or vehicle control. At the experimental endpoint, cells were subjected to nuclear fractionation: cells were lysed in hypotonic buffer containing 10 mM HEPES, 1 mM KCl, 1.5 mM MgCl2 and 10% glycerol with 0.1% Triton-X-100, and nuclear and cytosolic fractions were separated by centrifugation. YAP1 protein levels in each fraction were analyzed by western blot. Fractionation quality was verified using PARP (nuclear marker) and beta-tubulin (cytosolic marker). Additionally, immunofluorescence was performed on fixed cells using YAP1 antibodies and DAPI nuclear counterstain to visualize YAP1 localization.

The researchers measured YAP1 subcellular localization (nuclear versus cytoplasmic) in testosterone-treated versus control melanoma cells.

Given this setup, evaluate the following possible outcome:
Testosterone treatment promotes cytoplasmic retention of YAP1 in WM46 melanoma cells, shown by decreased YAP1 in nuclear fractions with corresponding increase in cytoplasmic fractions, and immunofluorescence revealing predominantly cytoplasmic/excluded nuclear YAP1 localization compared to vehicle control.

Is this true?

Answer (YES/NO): NO